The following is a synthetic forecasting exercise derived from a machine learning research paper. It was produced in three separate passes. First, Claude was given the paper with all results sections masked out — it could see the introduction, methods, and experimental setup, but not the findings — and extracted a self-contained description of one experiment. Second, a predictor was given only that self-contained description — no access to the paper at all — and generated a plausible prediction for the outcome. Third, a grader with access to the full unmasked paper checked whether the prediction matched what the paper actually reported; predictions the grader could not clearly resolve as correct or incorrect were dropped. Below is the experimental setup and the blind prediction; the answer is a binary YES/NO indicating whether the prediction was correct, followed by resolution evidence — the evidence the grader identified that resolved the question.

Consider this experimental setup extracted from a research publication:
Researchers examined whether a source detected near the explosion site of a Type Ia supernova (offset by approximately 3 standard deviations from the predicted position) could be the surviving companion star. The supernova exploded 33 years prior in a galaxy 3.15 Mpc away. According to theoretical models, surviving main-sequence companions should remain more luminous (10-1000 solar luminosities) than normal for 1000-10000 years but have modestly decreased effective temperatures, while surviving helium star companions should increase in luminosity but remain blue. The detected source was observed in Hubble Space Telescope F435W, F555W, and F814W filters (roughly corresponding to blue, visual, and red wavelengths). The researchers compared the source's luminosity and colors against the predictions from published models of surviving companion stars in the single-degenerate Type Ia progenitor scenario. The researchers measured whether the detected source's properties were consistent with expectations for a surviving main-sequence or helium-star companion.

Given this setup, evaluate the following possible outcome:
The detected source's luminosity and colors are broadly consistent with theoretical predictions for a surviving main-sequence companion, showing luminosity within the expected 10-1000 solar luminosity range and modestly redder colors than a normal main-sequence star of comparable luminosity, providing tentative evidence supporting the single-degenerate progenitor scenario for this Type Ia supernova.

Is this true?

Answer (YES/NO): NO